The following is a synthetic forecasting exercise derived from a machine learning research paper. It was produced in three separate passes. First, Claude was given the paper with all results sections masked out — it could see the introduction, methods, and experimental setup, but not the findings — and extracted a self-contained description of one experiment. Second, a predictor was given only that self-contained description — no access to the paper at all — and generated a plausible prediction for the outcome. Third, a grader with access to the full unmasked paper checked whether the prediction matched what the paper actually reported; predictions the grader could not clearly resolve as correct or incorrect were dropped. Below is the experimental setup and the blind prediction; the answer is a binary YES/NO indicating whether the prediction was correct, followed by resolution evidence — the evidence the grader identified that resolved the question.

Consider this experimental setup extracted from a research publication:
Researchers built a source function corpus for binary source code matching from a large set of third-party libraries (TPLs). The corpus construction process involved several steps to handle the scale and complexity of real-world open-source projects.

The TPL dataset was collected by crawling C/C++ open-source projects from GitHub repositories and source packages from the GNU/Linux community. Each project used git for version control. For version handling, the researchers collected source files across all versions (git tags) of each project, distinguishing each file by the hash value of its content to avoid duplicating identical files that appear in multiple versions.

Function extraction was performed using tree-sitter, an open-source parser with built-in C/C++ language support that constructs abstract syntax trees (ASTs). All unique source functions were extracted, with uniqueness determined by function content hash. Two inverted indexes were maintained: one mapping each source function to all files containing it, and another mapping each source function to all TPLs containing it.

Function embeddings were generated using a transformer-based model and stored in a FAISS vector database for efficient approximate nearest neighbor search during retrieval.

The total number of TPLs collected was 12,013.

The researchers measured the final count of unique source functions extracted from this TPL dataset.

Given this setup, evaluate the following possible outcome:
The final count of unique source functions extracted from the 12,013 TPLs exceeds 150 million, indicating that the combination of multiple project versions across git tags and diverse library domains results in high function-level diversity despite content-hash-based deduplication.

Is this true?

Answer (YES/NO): NO